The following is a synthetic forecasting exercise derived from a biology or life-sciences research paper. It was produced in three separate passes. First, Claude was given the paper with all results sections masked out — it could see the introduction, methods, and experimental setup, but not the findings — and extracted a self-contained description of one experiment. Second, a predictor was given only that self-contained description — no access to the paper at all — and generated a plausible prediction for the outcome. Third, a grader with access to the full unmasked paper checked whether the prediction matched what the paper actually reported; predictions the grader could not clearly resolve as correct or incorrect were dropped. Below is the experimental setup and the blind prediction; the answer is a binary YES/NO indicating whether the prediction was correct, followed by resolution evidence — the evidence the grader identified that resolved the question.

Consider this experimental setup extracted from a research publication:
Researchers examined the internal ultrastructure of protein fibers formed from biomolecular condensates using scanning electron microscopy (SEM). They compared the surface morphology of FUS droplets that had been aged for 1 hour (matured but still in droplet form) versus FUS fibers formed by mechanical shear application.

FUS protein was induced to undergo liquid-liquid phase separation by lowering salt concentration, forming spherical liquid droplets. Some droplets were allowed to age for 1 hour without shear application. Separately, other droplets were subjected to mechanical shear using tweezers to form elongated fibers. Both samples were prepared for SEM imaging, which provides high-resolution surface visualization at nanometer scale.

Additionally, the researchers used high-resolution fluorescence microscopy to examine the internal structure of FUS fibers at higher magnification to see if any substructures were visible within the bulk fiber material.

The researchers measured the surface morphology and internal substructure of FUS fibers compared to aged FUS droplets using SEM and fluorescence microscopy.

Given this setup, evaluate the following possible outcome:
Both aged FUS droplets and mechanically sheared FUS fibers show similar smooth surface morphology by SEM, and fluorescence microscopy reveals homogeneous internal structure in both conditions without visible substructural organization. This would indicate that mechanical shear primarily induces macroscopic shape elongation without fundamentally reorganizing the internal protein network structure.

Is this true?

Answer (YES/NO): NO